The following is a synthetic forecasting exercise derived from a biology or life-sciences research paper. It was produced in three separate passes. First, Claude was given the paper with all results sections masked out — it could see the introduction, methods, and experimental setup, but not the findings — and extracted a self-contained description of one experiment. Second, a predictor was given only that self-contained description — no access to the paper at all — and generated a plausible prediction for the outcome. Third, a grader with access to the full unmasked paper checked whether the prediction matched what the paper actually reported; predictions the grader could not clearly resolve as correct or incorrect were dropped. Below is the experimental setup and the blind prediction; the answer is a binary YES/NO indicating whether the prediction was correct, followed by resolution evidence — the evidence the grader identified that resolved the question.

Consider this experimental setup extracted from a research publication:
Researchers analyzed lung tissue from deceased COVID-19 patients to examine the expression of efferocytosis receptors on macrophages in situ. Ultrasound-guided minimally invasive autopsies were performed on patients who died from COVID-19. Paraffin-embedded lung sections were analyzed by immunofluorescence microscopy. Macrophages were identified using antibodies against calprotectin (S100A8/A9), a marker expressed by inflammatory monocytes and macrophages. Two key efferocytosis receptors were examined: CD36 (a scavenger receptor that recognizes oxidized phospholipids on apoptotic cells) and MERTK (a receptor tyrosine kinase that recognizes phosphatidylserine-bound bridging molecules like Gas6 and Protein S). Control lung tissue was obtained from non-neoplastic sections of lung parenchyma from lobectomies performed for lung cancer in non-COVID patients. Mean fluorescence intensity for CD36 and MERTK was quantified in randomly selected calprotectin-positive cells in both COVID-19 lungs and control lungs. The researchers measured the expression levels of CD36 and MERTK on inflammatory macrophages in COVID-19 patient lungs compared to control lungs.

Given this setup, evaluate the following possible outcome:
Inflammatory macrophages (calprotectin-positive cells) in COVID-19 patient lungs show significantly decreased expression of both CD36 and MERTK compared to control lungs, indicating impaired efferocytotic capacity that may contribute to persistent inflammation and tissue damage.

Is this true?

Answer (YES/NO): YES